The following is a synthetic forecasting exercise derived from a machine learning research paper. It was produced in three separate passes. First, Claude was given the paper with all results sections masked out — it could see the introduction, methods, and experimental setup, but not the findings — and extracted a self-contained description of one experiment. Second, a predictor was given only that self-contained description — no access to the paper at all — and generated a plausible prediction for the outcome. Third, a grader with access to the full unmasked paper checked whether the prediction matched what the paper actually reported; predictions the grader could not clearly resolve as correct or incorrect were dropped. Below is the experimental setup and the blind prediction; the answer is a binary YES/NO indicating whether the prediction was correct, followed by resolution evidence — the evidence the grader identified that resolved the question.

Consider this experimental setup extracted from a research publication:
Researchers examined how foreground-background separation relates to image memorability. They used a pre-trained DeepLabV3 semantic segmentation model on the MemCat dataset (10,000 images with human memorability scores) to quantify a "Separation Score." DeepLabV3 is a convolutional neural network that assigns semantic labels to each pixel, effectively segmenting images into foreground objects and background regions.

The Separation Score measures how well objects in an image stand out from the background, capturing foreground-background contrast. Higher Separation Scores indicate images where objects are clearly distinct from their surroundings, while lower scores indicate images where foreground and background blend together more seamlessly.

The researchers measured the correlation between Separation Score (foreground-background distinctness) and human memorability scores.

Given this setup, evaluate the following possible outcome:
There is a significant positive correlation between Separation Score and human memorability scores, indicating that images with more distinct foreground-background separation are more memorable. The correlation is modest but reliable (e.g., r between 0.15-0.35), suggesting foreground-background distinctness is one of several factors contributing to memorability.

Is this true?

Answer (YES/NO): YES